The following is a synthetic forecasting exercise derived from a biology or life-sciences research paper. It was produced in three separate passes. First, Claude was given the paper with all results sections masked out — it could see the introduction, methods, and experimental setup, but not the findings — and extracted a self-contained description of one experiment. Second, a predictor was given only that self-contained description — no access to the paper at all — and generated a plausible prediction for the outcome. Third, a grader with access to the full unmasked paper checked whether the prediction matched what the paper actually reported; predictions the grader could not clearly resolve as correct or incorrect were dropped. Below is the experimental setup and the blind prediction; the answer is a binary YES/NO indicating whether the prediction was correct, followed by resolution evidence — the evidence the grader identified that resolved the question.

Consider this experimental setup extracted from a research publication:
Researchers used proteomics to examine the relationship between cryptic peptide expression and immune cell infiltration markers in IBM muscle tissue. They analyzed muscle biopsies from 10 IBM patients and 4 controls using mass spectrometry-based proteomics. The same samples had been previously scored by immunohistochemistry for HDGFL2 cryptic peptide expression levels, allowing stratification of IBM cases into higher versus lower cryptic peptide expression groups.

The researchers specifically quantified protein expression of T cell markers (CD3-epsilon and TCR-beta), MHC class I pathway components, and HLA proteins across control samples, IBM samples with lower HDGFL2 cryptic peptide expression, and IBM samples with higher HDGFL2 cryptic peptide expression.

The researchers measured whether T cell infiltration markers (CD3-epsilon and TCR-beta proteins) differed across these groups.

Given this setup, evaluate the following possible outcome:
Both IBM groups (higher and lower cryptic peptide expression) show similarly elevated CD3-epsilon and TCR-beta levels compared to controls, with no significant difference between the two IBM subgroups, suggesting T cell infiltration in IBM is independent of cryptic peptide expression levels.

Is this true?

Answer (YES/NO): NO